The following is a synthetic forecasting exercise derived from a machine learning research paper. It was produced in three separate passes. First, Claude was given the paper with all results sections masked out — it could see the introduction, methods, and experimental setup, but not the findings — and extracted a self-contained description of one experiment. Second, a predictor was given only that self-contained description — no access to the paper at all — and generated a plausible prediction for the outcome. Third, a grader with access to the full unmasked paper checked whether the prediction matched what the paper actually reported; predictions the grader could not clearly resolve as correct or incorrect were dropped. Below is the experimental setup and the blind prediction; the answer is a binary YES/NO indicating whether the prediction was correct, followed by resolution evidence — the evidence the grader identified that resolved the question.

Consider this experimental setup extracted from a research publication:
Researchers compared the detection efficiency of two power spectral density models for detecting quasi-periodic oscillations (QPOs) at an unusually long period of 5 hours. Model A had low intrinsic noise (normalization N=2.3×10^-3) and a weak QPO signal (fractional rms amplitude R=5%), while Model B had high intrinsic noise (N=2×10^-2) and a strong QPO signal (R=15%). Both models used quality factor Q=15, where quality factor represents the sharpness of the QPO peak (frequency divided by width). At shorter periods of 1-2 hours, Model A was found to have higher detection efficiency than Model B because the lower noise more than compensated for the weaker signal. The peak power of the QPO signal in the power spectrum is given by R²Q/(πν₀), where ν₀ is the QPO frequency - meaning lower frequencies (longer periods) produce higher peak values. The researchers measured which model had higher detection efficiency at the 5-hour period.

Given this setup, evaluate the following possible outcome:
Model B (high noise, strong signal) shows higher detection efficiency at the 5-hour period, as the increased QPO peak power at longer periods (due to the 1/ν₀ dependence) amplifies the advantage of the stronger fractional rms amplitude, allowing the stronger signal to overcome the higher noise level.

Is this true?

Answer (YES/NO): YES